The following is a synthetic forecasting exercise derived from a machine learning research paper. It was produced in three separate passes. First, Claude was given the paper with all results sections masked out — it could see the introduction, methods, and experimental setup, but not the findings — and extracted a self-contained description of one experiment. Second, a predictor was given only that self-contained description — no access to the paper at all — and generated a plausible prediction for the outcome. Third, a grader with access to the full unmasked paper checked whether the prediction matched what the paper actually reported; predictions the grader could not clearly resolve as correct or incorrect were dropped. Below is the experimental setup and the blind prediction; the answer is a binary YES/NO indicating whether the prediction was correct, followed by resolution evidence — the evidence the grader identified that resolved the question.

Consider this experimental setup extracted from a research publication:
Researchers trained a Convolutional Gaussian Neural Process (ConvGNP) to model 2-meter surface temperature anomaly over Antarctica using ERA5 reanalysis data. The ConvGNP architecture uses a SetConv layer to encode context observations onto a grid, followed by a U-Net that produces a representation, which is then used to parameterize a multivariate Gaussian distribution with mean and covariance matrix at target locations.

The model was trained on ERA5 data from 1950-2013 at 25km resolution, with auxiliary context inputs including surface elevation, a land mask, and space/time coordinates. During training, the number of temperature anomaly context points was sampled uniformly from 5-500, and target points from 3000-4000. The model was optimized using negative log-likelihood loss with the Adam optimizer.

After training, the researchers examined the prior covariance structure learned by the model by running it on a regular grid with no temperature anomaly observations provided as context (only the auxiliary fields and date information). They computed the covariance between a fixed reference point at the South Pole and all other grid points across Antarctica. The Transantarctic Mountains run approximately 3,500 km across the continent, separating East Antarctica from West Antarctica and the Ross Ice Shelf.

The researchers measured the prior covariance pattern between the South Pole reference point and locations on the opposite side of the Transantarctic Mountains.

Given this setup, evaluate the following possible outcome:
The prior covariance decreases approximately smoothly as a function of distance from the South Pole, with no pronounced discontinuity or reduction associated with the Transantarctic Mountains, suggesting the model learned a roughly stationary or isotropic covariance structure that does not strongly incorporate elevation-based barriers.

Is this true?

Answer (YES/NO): NO